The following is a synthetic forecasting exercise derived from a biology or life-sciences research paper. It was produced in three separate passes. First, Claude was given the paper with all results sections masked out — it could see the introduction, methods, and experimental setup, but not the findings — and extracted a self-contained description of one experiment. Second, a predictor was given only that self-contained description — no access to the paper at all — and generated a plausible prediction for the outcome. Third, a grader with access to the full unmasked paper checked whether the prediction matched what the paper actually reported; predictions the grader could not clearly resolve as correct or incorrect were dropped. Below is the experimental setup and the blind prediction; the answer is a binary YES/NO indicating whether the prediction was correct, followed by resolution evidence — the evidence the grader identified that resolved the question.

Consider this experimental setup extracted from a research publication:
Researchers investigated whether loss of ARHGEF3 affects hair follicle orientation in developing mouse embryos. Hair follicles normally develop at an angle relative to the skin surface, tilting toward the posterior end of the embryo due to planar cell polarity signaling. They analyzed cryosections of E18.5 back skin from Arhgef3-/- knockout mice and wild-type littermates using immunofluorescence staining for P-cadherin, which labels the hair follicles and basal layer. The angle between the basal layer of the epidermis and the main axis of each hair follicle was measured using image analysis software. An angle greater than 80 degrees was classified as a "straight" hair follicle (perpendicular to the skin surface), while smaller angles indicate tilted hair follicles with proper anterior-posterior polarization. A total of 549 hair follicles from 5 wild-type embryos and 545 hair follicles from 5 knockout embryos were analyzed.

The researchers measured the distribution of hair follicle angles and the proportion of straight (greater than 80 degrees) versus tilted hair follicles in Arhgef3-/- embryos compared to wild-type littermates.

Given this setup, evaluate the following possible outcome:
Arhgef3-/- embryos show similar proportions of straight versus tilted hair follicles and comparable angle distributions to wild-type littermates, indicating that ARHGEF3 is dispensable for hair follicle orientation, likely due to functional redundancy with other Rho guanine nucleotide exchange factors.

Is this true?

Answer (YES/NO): NO